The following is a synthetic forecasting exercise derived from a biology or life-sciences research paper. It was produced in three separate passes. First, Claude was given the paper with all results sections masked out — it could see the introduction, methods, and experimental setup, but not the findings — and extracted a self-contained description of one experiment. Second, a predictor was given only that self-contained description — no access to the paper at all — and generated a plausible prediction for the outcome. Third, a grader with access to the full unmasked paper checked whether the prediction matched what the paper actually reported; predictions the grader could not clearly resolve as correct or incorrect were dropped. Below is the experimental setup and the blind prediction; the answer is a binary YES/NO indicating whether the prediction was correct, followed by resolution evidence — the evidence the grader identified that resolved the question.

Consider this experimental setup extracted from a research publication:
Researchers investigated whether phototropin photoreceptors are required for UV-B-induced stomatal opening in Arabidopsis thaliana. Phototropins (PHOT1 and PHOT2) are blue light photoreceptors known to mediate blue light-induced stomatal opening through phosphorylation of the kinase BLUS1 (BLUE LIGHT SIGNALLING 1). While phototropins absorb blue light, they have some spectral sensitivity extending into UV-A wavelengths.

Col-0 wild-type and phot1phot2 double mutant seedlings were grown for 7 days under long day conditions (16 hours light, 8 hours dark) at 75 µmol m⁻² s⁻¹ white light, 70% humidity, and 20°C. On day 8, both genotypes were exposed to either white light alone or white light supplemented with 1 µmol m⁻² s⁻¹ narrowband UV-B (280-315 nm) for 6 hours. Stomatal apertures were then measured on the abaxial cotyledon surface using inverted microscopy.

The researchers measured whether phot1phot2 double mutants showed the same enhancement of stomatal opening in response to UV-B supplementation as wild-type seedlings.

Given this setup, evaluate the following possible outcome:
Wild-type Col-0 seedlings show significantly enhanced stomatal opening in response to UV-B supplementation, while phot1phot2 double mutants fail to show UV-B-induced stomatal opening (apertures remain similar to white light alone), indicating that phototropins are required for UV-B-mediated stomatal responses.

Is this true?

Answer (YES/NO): YES